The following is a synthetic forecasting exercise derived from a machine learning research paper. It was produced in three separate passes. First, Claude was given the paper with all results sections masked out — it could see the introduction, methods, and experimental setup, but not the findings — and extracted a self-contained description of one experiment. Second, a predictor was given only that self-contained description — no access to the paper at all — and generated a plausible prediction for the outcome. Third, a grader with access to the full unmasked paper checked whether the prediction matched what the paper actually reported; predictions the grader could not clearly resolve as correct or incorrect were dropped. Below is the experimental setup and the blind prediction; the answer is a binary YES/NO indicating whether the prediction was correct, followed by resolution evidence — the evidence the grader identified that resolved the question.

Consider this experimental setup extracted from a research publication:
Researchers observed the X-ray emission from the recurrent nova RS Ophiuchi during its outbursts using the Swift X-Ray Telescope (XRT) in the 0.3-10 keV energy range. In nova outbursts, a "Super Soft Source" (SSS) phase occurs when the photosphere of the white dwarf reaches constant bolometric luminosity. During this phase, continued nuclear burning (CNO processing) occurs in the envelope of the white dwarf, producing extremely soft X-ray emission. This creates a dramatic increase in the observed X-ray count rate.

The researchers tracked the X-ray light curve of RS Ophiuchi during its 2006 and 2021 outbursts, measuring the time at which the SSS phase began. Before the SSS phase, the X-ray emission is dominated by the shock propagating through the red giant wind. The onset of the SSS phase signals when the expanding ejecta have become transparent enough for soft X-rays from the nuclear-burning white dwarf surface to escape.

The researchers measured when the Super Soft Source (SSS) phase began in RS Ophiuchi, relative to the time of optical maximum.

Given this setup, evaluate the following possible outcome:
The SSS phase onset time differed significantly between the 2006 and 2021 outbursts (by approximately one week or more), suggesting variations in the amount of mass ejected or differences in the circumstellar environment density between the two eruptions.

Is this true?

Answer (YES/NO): NO